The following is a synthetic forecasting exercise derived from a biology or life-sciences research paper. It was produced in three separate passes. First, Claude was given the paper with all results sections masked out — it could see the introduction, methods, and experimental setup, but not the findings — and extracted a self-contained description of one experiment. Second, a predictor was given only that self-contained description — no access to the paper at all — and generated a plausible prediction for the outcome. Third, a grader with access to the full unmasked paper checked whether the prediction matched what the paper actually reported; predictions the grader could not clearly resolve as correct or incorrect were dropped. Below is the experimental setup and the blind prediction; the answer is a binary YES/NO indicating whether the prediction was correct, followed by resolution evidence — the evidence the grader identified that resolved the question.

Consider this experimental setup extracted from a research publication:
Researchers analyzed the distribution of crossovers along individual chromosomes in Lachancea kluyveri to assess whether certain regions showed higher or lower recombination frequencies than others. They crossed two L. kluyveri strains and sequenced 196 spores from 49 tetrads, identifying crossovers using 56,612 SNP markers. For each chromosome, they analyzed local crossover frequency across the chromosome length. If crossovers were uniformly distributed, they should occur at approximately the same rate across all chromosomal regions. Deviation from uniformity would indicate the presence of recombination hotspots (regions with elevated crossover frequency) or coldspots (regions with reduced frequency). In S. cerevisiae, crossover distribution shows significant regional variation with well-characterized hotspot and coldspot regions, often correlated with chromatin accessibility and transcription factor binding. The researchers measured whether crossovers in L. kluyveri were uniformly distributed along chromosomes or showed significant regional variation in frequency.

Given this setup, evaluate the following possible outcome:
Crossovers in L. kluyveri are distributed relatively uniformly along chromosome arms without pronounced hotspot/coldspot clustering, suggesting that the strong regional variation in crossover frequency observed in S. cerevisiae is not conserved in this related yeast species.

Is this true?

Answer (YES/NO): NO